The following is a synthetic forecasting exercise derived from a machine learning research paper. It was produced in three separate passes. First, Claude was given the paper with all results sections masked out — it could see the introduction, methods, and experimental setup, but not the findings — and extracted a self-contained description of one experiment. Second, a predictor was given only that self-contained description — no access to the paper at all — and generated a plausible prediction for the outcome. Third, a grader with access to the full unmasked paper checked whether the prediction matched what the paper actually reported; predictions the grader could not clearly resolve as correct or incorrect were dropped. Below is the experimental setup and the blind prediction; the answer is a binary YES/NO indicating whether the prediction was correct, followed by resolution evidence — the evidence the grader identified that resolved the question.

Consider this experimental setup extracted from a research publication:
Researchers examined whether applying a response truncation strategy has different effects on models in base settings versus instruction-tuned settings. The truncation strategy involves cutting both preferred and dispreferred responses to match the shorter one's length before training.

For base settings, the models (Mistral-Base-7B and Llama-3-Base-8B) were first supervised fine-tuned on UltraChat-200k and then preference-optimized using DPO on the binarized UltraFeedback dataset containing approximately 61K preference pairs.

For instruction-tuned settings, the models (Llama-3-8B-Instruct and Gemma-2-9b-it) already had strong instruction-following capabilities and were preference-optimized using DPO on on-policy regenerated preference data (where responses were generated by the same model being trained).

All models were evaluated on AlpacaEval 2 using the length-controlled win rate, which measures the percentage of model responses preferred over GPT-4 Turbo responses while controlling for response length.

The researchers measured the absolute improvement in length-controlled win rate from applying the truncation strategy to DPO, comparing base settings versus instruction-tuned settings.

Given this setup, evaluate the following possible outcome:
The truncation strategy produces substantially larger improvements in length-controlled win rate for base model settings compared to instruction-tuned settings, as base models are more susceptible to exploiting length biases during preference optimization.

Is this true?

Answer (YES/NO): YES